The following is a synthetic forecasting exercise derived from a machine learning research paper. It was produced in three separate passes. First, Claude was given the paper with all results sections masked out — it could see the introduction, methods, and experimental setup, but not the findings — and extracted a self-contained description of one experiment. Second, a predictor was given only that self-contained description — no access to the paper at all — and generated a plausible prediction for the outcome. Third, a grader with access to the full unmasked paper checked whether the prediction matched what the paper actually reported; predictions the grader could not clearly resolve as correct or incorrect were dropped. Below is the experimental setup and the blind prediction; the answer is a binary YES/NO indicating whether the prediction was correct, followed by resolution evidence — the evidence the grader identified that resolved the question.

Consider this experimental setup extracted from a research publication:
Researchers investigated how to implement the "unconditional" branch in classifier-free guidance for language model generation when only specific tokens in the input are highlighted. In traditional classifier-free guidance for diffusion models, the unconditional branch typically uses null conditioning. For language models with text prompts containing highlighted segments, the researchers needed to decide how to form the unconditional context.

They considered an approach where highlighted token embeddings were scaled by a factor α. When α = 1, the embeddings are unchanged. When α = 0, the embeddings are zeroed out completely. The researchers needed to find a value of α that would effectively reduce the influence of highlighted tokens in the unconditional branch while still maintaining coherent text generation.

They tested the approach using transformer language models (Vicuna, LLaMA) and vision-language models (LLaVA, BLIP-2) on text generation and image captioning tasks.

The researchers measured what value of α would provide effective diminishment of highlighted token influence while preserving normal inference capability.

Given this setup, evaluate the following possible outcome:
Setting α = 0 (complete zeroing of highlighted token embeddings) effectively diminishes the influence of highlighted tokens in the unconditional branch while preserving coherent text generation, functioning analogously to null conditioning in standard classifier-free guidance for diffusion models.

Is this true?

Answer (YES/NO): NO